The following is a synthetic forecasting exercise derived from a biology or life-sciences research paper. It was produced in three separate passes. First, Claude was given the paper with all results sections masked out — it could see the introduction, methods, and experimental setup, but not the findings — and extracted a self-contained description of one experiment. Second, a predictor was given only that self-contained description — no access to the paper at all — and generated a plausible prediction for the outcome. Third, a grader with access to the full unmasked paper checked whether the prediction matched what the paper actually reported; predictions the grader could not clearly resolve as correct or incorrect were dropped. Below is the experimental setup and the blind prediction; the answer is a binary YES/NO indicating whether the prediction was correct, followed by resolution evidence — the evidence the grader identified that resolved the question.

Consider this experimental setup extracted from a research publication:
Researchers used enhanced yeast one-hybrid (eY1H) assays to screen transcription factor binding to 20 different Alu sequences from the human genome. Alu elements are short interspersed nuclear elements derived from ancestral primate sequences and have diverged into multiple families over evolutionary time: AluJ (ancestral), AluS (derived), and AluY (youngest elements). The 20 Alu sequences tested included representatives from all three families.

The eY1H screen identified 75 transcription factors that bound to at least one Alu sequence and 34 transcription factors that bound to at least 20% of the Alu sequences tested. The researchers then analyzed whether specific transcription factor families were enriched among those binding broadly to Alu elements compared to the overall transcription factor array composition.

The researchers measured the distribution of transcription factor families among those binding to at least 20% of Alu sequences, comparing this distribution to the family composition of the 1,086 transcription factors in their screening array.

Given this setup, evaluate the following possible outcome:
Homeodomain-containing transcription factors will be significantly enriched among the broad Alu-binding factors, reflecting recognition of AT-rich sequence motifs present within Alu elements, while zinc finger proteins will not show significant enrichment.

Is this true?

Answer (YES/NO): NO